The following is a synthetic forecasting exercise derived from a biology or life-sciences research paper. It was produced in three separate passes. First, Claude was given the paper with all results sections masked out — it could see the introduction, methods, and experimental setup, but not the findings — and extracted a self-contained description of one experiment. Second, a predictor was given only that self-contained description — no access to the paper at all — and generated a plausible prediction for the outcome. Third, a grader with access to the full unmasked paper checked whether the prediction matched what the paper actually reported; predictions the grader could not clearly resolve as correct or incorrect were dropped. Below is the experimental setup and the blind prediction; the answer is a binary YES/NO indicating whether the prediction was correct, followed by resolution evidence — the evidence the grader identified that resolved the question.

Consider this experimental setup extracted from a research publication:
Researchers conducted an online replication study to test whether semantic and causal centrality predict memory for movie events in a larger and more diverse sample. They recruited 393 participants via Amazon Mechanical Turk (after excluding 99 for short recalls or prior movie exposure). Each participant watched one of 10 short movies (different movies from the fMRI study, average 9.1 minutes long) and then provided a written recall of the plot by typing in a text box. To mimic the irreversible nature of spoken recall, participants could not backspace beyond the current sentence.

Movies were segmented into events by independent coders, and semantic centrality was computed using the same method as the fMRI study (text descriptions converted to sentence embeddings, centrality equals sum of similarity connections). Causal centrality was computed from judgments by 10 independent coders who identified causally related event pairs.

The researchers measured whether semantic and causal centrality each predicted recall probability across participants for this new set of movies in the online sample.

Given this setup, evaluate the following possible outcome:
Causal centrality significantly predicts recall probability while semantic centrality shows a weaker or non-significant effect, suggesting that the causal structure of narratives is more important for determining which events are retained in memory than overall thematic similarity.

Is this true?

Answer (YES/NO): NO